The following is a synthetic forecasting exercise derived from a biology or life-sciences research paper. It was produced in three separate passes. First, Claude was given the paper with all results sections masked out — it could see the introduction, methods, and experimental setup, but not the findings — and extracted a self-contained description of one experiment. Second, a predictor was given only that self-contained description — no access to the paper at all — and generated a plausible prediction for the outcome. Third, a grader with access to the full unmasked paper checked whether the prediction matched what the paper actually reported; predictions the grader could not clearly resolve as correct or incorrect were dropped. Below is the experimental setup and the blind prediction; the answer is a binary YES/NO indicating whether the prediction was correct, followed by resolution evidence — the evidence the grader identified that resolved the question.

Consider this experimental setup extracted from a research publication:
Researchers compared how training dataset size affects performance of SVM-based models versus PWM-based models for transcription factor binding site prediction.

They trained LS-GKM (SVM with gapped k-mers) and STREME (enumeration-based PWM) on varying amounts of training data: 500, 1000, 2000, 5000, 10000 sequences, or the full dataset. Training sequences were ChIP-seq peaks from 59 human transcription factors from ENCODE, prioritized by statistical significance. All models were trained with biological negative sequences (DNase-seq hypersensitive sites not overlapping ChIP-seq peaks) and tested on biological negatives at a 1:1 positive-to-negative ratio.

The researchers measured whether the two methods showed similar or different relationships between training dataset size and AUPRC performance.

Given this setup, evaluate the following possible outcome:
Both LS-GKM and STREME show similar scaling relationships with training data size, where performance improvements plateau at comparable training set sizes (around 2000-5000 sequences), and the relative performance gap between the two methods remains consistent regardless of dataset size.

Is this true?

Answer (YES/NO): NO